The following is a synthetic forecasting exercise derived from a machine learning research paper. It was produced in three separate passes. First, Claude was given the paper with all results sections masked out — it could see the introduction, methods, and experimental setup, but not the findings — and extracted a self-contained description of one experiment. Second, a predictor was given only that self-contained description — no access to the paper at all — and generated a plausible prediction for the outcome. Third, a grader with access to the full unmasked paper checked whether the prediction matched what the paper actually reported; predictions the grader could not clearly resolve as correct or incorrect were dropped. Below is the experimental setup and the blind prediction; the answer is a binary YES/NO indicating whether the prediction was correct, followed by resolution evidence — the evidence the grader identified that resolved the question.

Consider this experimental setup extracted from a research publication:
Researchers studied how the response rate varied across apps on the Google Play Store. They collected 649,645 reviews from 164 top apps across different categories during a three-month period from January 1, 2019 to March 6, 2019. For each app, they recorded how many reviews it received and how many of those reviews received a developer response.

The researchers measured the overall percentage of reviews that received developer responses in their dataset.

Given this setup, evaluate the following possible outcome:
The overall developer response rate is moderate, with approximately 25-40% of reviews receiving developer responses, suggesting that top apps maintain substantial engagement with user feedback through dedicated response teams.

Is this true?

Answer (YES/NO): NO